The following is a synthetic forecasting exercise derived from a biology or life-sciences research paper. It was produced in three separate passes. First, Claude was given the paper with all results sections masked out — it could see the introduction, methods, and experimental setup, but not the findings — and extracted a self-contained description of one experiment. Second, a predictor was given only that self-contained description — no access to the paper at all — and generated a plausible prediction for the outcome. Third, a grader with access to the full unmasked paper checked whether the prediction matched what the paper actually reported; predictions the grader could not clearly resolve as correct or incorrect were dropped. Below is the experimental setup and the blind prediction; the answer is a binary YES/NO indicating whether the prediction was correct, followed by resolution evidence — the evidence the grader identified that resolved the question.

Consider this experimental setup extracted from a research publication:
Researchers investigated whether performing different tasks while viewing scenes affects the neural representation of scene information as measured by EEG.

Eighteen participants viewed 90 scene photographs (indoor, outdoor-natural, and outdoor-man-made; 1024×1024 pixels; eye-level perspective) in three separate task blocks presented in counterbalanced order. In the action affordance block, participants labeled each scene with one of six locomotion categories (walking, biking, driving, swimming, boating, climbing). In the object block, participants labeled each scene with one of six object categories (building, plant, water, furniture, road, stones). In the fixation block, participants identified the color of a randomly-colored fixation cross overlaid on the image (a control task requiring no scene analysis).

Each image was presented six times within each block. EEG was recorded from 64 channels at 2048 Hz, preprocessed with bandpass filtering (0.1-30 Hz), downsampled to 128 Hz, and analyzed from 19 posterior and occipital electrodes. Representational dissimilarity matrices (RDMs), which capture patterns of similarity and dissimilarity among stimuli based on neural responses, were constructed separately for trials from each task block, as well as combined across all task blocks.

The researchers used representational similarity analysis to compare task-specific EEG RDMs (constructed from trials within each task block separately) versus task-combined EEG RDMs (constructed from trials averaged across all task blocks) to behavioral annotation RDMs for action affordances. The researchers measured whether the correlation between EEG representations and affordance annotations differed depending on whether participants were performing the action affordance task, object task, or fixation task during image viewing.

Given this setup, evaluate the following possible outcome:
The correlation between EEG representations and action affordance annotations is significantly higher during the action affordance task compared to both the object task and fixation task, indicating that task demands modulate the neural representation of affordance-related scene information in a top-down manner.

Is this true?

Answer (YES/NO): NO